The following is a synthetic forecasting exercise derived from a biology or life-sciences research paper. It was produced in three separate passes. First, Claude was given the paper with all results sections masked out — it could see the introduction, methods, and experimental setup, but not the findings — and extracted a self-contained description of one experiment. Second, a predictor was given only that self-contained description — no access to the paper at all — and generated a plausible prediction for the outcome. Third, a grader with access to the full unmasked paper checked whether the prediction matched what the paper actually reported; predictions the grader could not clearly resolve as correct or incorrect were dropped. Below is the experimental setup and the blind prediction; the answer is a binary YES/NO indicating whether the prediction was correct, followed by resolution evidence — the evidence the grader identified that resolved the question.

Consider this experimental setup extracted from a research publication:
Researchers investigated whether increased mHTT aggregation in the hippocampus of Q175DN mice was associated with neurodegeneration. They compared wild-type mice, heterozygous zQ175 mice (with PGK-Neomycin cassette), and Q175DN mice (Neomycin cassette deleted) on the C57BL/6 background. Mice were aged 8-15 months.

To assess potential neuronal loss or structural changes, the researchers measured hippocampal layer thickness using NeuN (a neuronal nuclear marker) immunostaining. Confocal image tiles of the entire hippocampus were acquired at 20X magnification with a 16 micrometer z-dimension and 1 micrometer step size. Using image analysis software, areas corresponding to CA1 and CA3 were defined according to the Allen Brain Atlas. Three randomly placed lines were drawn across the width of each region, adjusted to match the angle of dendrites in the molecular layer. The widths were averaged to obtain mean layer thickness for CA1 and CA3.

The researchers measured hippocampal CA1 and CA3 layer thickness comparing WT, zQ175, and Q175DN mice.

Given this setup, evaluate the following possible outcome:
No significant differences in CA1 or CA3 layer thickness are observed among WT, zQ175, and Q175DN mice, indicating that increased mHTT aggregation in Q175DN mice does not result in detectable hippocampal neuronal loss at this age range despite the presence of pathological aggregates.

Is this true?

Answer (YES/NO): YES